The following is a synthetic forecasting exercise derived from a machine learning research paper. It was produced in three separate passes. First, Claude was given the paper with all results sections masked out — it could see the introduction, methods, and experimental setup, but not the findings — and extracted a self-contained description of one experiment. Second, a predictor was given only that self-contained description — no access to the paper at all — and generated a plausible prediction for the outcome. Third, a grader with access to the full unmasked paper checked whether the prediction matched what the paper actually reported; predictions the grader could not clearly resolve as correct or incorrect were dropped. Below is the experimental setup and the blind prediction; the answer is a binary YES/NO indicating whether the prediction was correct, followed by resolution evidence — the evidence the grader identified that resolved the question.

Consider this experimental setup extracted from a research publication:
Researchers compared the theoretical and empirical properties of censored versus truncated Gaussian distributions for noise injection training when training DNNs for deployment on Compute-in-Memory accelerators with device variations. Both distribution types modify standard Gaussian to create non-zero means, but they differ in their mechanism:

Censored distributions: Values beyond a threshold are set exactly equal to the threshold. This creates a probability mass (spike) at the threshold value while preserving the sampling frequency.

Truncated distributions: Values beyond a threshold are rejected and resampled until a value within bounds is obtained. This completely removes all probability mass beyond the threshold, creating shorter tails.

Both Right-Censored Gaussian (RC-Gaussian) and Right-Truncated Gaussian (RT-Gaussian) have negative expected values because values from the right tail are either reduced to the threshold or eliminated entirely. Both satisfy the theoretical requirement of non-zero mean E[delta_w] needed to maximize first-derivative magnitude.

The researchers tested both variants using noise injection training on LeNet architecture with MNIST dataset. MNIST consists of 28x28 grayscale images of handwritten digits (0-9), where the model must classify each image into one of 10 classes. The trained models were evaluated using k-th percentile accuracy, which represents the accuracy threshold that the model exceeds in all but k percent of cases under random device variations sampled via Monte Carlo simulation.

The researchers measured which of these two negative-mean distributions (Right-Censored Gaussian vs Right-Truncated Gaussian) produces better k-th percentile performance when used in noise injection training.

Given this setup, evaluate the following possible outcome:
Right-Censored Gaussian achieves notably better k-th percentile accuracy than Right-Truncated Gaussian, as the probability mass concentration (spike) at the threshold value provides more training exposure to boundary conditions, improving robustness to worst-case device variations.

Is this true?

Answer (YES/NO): YES